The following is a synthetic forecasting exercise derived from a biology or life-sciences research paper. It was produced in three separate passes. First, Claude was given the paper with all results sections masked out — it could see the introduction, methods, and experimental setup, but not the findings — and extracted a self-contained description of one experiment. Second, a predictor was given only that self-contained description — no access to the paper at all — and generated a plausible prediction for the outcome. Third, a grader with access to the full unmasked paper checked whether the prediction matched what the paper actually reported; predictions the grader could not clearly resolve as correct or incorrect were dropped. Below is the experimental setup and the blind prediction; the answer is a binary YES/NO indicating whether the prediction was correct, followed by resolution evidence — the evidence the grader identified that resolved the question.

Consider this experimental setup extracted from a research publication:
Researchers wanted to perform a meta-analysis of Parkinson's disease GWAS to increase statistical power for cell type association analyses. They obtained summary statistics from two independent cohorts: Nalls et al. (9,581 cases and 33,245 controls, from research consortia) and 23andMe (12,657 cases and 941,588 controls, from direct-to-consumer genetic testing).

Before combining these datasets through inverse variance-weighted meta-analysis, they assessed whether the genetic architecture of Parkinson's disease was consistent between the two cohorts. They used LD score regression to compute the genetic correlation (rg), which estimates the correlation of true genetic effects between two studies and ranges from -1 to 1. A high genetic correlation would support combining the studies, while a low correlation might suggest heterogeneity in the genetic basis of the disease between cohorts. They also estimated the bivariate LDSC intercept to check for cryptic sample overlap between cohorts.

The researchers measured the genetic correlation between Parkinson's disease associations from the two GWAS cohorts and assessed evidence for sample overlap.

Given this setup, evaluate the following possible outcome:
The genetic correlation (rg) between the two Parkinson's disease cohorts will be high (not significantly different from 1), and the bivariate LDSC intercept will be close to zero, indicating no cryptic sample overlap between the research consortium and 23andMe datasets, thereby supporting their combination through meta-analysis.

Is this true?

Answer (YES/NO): YES